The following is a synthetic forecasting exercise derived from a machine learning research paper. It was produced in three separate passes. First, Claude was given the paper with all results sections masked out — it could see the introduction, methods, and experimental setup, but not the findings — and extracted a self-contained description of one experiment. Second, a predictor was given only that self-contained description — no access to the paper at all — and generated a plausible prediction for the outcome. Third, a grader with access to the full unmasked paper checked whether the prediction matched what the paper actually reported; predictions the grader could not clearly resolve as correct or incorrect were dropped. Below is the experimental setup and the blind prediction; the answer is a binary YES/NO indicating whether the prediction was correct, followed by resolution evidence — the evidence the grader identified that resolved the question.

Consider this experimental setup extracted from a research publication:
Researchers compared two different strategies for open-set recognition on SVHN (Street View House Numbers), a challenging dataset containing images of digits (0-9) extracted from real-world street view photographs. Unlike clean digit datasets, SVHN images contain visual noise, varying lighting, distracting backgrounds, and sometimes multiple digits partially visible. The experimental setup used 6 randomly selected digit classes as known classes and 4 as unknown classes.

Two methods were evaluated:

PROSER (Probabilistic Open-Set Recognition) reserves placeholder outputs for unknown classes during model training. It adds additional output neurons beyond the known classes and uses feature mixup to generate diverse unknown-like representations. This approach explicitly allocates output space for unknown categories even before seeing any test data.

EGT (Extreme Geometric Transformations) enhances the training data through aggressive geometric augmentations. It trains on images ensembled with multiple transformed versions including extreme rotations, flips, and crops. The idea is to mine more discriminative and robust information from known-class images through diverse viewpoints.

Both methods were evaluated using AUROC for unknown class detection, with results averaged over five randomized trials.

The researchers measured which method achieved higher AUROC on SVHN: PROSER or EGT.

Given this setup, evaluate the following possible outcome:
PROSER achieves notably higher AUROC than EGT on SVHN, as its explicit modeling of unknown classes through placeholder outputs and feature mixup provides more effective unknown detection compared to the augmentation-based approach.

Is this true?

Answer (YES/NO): NO